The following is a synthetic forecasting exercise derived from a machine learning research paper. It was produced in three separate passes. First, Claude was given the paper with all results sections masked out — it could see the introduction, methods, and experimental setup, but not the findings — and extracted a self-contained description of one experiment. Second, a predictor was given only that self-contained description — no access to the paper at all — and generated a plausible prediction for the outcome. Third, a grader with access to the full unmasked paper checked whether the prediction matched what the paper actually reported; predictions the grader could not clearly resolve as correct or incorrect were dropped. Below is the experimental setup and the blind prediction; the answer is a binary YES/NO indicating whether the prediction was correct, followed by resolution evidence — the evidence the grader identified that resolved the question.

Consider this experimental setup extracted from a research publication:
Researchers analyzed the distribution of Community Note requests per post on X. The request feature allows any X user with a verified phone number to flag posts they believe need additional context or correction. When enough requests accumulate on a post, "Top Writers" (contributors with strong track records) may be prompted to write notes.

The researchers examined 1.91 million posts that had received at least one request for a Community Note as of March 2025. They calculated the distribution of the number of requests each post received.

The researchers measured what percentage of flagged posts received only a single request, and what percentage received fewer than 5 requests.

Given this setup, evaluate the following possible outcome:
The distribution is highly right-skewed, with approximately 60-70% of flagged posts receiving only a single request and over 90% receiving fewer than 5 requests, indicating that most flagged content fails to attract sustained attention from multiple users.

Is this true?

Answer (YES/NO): NO